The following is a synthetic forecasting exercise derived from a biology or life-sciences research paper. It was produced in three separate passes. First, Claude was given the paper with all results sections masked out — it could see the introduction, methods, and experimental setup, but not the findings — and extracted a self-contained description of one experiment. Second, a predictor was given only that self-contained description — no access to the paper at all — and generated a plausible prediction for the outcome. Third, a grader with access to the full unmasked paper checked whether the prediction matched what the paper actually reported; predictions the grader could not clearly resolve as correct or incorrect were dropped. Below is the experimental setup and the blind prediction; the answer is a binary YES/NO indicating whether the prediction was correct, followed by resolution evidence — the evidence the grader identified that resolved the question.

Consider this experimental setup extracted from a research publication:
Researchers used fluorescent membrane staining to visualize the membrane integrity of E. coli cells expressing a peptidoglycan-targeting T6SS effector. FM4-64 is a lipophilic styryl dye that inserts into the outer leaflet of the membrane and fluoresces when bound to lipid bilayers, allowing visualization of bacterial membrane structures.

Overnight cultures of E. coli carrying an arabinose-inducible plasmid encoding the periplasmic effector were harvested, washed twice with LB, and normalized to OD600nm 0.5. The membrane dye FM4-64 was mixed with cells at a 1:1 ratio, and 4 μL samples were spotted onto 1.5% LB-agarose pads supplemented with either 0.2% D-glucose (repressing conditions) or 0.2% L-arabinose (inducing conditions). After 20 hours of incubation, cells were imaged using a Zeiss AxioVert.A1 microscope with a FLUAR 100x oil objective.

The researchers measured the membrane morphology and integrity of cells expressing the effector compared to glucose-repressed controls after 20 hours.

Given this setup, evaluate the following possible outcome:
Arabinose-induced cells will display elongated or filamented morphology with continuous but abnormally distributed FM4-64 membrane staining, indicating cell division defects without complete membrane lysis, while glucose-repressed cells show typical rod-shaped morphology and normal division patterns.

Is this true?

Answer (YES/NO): YES